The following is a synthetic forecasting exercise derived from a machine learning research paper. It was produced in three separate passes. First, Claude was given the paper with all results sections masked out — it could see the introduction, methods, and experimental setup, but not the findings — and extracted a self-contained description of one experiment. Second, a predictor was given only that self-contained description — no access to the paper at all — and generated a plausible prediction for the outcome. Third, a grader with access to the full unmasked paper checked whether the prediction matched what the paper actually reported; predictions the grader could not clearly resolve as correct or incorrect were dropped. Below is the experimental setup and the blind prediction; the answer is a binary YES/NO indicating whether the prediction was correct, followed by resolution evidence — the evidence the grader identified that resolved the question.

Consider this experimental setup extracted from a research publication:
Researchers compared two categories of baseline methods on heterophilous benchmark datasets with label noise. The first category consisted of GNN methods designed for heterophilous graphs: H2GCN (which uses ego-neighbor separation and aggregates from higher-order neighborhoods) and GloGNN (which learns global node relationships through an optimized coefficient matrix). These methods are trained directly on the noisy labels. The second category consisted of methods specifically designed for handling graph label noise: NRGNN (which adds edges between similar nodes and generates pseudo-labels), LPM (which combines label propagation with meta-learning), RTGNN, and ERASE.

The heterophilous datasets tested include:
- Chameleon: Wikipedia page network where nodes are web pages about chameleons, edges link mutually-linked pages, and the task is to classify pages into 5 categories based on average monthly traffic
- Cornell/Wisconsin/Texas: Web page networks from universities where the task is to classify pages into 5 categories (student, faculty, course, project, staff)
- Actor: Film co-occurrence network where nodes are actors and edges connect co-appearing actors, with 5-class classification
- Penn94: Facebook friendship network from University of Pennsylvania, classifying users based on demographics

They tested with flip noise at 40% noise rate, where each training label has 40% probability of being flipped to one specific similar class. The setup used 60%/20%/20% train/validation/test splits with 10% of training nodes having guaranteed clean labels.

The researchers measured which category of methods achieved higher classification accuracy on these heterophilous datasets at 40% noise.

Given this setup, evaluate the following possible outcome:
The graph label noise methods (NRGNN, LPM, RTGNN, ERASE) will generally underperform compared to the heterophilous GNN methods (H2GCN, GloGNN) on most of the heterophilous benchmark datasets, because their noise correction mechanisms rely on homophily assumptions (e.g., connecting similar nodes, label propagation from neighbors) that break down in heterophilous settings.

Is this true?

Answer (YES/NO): YES